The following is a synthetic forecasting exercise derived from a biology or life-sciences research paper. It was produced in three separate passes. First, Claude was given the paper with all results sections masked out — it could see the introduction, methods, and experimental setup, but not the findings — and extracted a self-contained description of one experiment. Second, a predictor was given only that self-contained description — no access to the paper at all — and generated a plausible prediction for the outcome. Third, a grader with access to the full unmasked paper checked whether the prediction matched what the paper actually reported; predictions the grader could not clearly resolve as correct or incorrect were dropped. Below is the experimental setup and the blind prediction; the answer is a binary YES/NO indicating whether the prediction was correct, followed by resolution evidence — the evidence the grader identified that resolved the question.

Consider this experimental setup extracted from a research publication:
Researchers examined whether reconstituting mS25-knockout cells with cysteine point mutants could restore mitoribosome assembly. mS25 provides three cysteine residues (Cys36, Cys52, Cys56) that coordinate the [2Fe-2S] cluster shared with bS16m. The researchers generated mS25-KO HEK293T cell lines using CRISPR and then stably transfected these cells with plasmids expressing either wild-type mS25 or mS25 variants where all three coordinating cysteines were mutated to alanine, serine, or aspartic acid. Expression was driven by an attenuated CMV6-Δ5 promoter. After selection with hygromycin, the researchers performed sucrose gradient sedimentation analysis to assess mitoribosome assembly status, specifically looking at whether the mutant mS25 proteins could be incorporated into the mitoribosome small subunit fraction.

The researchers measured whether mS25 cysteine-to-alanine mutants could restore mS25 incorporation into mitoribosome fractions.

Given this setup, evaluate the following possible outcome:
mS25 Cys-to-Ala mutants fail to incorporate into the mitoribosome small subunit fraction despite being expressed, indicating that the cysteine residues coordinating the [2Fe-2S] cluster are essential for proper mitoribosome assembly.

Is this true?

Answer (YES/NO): YES